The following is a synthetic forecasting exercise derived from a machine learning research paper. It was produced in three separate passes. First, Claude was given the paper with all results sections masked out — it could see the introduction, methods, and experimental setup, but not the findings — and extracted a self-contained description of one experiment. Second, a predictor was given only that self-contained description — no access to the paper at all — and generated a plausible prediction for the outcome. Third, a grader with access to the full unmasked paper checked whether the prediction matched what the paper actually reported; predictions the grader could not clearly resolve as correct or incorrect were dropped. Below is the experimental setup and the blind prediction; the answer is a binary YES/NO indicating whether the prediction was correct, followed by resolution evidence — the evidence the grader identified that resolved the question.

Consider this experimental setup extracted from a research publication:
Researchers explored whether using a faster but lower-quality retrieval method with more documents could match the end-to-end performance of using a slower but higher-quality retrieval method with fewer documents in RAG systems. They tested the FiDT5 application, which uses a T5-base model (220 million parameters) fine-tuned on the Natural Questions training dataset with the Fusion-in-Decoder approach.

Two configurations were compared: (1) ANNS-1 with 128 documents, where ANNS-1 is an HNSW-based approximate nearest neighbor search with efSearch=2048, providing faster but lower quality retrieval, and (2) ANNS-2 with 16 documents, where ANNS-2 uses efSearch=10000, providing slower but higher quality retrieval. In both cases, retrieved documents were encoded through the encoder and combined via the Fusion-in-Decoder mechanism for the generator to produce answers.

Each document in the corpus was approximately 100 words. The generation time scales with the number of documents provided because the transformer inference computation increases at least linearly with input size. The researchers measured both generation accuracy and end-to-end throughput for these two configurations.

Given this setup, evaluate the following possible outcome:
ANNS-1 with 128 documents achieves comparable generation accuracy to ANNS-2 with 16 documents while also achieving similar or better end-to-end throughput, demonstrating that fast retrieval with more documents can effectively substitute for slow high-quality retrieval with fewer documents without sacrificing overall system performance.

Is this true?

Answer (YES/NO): NO